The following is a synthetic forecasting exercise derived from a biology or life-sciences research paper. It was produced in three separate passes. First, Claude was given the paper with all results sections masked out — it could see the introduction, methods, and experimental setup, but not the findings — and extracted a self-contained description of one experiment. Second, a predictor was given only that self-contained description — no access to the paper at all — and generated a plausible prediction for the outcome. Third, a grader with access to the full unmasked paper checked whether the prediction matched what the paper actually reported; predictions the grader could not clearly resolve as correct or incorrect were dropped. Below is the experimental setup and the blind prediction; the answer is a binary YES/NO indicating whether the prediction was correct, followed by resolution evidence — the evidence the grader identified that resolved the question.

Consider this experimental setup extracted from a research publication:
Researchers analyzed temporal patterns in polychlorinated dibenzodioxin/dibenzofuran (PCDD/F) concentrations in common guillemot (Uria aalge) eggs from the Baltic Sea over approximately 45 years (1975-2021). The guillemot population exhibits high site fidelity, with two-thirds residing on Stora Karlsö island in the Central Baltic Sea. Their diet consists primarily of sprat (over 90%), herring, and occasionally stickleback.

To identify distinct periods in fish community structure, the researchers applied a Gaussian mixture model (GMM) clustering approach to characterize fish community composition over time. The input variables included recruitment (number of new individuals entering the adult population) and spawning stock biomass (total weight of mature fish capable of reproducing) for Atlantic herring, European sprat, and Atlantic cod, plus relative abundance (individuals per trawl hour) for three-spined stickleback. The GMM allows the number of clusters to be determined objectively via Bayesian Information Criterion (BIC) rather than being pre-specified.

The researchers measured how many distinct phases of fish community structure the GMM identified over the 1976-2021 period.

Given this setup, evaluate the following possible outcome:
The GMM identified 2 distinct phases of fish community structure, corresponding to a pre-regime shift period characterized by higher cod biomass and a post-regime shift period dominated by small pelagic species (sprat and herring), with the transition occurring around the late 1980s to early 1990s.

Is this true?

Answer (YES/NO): NO